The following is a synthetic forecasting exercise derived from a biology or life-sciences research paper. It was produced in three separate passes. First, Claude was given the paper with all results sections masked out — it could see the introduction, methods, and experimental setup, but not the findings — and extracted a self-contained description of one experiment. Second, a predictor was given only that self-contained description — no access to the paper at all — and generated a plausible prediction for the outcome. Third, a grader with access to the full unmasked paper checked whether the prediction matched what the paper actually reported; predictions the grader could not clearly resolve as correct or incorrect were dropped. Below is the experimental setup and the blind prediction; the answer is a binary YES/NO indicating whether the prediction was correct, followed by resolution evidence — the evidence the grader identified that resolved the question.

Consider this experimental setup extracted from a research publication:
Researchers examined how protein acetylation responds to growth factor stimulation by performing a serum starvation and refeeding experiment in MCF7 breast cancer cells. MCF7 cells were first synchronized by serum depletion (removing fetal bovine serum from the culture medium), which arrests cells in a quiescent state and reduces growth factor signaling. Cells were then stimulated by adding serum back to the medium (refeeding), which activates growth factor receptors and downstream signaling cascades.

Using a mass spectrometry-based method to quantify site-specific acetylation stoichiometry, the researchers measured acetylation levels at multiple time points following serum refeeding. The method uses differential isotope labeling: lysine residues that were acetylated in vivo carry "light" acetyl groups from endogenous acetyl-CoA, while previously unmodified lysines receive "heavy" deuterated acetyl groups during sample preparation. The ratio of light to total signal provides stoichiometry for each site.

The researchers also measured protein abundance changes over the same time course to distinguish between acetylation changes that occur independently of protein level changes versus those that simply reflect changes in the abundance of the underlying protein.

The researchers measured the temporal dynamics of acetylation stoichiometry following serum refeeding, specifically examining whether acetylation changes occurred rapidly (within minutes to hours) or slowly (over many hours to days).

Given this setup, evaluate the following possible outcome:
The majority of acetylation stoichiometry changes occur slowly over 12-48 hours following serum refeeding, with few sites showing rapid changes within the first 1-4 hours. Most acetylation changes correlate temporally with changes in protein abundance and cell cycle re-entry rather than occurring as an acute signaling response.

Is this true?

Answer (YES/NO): NO